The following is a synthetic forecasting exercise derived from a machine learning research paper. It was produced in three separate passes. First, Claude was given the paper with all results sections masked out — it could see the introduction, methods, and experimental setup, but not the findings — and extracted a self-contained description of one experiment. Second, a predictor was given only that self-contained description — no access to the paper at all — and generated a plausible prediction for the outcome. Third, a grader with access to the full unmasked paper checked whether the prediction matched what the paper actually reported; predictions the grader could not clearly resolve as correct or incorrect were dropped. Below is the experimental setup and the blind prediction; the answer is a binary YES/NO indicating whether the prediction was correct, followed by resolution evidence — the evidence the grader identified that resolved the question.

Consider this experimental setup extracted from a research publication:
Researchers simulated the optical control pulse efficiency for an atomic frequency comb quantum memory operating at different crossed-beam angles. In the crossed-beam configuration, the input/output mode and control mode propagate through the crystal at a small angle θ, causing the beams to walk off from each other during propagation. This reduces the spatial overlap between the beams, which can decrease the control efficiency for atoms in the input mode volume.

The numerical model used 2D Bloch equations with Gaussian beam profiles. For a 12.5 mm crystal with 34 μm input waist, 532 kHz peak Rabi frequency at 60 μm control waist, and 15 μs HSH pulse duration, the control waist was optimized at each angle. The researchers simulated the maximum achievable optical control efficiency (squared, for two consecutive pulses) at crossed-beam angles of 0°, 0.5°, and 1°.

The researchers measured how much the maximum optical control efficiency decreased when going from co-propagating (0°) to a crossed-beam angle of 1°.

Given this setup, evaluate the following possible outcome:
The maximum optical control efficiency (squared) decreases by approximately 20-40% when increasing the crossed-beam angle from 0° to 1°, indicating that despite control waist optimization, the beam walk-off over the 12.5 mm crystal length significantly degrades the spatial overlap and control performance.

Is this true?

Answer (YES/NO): NO